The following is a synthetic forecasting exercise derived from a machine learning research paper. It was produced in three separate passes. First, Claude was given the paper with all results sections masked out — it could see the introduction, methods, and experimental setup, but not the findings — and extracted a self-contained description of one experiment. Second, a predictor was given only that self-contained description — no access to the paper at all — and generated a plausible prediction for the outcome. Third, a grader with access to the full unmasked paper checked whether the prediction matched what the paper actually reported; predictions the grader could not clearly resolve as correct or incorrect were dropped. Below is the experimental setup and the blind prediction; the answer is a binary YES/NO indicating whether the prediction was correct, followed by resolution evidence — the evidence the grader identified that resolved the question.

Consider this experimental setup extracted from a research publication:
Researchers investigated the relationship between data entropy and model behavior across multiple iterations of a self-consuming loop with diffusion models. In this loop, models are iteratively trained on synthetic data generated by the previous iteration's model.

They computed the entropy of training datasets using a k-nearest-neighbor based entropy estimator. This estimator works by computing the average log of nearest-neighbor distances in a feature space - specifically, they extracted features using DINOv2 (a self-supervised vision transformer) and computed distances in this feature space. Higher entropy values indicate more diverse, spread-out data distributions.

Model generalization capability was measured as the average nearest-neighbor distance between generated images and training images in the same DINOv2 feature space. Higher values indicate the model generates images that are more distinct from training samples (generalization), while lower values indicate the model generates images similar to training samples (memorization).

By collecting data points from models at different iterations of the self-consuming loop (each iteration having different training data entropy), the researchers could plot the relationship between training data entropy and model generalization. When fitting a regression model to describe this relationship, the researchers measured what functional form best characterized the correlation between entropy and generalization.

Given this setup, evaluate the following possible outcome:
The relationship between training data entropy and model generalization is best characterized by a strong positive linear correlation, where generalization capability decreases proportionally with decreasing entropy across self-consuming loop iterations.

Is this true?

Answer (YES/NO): NO